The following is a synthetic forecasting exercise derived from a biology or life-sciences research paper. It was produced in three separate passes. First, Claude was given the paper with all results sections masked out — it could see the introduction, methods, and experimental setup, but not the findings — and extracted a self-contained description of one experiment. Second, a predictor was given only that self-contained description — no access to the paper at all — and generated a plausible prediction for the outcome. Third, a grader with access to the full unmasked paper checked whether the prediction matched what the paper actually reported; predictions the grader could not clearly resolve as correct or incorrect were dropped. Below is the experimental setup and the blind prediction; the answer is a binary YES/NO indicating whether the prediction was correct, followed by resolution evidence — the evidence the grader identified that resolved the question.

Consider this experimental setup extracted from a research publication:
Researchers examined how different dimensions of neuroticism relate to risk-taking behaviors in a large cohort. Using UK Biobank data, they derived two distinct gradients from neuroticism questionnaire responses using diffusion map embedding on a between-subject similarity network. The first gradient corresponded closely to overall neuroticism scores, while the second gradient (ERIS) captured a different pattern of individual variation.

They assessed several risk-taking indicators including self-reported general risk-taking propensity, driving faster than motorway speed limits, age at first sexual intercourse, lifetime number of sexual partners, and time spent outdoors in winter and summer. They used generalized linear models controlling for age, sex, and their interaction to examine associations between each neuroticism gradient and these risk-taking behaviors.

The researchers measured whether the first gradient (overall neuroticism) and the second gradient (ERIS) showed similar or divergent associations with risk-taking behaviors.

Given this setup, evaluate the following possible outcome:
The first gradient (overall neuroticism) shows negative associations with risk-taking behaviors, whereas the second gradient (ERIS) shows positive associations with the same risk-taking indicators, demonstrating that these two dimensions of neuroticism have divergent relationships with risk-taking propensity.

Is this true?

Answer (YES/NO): NO